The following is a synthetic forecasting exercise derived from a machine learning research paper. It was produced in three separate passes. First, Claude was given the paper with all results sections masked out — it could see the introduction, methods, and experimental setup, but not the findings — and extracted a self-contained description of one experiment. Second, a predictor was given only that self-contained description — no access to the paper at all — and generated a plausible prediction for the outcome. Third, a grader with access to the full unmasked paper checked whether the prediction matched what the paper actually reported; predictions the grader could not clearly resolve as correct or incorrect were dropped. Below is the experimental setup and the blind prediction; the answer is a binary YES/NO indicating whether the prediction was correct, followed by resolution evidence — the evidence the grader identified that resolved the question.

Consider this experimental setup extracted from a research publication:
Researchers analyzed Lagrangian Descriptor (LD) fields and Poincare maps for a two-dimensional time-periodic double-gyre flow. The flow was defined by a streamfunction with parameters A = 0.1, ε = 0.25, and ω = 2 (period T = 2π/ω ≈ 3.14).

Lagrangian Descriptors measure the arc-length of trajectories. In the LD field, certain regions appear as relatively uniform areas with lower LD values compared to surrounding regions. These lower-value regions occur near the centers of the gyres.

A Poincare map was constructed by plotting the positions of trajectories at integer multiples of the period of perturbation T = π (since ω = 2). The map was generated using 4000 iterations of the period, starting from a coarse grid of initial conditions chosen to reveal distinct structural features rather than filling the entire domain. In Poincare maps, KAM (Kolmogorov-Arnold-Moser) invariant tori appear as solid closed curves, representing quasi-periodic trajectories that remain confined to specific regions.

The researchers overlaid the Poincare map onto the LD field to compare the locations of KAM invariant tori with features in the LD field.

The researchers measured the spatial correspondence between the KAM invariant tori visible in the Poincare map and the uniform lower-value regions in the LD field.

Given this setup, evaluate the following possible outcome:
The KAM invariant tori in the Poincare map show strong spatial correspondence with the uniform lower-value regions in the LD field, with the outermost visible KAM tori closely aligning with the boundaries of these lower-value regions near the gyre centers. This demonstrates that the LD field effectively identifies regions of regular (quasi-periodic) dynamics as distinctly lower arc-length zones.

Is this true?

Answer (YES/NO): YES